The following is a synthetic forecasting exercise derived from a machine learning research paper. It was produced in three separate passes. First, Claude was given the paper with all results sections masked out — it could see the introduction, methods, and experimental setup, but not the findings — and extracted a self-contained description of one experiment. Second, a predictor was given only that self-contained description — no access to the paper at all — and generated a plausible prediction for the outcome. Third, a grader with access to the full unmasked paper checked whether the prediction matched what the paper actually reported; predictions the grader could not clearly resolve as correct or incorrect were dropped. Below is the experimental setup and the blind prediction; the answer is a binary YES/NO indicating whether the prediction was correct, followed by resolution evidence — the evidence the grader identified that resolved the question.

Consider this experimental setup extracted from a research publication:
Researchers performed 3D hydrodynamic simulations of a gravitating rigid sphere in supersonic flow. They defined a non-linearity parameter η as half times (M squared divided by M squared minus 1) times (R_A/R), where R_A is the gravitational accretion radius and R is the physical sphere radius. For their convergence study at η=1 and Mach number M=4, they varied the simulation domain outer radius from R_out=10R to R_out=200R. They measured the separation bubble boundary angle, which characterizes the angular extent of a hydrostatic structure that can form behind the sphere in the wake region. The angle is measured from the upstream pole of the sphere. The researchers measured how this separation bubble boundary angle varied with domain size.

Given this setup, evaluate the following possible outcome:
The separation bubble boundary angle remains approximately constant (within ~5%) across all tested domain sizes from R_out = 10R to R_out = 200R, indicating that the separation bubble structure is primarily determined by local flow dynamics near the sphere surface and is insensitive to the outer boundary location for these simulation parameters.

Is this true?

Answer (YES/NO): NO